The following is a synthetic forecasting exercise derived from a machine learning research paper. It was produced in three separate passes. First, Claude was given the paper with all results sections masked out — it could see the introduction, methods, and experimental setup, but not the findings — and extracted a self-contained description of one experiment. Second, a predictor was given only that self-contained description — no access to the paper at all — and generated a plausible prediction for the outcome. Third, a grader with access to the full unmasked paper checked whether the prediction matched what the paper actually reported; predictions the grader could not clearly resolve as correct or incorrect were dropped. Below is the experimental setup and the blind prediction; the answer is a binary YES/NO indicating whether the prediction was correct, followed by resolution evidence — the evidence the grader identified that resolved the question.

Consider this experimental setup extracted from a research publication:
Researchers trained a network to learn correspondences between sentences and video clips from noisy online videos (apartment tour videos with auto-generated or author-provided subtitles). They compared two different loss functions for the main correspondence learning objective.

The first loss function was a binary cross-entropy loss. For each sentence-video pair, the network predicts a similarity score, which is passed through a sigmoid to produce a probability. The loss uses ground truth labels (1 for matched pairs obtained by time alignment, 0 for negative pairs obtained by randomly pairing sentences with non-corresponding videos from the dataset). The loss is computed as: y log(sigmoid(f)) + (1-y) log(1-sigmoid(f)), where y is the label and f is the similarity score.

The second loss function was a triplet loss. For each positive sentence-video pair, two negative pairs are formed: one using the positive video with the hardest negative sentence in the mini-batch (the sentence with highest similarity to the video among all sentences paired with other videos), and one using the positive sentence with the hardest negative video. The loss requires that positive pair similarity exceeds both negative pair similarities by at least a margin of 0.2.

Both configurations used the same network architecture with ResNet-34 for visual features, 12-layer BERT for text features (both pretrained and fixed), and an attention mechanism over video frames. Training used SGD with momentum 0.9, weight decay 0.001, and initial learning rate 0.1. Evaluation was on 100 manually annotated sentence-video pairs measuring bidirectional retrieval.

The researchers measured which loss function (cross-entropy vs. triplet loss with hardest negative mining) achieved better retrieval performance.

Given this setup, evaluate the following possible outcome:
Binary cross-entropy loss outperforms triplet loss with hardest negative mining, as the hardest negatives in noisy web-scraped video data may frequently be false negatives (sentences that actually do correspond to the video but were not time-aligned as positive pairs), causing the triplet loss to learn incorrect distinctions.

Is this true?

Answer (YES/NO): YES